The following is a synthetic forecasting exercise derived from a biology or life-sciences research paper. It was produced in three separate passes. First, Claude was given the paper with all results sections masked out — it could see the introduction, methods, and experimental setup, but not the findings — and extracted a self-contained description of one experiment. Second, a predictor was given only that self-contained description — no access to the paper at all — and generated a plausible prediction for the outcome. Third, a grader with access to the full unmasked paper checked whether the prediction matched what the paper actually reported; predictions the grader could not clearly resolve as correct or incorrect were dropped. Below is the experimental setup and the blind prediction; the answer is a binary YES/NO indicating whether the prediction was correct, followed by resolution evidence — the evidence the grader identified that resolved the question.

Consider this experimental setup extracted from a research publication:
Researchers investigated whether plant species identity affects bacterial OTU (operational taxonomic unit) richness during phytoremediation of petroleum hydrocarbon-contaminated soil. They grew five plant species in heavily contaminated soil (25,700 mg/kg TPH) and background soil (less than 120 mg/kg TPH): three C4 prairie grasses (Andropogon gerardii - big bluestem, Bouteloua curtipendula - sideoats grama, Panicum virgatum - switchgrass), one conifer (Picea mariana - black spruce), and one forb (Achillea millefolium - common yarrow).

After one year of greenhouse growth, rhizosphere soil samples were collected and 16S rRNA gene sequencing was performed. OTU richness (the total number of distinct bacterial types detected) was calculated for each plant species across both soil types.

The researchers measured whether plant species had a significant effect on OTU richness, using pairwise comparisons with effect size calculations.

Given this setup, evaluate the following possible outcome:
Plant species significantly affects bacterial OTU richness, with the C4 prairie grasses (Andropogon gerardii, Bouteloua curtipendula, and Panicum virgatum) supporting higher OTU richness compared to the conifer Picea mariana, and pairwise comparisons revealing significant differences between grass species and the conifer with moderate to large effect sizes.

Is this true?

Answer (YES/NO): NO